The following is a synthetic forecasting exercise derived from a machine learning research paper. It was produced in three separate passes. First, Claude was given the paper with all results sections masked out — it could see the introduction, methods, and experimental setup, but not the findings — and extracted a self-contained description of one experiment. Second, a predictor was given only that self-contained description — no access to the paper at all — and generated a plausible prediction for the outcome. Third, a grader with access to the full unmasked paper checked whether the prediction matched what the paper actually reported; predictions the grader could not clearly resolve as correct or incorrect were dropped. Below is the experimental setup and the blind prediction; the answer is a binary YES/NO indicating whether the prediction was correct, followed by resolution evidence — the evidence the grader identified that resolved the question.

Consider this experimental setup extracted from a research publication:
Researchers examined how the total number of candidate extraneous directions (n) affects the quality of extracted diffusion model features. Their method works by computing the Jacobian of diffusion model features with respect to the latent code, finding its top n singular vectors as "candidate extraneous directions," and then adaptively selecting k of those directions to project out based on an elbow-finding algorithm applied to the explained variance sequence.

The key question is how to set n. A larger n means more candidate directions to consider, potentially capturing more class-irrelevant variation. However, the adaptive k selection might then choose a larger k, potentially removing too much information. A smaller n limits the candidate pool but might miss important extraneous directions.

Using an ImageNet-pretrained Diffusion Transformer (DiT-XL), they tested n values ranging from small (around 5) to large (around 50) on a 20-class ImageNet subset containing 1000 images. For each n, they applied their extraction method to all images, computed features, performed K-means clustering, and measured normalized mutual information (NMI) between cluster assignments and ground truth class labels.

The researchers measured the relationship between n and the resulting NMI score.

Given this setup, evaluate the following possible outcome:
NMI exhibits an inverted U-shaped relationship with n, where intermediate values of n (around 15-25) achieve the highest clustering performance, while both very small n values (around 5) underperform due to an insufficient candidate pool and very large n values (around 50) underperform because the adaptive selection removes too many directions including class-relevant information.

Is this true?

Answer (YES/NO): NO